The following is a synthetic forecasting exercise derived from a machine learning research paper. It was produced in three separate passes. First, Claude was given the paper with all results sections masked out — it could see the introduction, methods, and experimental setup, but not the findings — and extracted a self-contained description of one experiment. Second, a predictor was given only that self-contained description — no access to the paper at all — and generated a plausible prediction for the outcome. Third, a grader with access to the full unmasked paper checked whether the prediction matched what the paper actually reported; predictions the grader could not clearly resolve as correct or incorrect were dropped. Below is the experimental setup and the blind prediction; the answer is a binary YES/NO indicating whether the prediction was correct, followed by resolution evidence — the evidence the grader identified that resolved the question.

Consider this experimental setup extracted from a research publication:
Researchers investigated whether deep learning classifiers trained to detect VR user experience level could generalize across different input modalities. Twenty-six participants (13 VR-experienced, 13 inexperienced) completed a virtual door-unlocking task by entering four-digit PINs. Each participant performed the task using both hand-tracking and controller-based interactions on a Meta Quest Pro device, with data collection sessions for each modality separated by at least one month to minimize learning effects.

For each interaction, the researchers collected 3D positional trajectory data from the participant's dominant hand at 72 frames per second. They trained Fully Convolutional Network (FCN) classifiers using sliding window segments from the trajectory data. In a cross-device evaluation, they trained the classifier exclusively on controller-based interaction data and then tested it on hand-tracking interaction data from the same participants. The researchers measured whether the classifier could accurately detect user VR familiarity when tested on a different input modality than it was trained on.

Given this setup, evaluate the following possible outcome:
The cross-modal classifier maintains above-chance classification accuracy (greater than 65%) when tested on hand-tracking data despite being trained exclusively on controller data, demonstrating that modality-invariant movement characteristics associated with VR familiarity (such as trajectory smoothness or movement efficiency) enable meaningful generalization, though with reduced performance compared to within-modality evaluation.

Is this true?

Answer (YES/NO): YES